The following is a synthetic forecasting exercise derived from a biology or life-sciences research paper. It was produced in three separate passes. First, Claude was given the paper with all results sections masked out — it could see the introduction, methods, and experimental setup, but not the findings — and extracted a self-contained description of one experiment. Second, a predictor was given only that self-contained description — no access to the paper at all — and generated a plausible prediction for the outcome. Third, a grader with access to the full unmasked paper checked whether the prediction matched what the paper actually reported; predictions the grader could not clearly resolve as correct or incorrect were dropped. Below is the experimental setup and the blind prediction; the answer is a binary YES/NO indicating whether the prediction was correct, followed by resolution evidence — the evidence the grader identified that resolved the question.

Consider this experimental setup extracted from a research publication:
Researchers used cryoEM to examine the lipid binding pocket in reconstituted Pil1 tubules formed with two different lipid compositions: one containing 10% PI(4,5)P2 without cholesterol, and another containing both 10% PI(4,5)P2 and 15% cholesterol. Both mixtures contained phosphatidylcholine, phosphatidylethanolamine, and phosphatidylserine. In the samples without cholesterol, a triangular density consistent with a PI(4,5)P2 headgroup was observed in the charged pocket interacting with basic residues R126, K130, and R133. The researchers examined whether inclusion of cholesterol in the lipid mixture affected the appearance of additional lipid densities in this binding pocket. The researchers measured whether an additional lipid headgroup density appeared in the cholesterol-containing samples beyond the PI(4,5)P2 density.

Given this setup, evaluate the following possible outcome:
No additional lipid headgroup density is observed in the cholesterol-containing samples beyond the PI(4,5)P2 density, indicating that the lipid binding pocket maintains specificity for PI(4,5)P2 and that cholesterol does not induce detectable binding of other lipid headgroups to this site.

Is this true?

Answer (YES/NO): NO